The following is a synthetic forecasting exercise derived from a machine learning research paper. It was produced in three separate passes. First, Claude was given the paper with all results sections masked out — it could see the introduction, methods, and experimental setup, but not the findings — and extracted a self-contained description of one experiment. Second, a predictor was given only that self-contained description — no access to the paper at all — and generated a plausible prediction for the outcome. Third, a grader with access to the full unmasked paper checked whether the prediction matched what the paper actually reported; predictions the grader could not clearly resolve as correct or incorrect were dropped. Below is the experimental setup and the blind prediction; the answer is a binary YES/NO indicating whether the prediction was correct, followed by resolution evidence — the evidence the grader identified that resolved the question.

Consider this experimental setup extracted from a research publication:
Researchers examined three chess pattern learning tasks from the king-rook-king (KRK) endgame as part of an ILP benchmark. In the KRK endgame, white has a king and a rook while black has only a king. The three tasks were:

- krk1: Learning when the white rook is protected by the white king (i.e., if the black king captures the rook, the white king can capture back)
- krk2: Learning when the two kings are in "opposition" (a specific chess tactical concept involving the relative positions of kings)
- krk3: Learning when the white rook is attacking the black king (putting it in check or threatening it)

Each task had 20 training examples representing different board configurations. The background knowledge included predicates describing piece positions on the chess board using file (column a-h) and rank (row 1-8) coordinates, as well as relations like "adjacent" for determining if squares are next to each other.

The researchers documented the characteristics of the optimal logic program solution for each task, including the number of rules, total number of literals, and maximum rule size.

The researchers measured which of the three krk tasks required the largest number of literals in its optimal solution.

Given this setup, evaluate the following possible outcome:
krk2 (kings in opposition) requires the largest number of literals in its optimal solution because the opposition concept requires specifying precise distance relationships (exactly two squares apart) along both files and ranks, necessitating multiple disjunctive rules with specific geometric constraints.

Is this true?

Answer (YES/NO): YES